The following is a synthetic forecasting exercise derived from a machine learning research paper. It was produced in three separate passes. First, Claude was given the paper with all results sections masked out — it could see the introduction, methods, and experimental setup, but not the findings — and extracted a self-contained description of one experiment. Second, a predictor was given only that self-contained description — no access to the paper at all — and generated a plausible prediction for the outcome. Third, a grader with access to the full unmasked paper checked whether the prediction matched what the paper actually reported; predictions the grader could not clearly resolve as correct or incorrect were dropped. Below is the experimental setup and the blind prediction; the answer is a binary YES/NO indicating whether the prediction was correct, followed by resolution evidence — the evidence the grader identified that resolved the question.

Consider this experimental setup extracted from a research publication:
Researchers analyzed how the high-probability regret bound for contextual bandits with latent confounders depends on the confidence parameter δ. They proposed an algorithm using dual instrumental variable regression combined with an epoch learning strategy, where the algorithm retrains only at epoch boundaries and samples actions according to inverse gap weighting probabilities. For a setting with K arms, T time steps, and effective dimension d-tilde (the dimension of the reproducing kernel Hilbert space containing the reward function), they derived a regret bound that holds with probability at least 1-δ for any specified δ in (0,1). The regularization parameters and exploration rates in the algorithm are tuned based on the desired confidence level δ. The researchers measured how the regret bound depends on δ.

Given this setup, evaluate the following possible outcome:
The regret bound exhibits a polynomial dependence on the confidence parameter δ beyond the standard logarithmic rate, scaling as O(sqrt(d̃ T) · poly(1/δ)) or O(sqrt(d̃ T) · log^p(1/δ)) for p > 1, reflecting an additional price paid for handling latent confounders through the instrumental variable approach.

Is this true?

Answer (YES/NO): NO